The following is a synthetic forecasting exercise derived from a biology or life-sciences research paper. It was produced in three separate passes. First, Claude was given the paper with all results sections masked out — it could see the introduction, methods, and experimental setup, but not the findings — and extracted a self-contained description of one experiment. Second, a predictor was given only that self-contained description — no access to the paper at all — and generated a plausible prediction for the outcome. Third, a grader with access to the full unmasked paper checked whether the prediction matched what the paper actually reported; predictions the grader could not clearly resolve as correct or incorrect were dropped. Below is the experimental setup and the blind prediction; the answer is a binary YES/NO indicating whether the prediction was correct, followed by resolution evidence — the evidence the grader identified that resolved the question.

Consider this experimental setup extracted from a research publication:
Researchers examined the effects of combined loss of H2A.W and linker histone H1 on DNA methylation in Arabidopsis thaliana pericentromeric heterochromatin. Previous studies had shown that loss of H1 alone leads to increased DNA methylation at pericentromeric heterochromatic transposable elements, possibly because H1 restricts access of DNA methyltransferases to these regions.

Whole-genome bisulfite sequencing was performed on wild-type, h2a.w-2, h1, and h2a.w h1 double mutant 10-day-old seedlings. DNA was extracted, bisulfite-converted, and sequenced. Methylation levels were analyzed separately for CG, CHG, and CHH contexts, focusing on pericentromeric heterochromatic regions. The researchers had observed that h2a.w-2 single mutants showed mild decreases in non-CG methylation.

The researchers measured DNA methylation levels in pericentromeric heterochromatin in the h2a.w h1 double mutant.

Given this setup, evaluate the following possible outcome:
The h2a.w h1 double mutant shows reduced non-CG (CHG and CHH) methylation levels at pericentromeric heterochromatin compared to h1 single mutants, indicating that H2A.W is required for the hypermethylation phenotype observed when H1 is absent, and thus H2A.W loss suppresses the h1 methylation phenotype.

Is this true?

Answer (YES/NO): NO